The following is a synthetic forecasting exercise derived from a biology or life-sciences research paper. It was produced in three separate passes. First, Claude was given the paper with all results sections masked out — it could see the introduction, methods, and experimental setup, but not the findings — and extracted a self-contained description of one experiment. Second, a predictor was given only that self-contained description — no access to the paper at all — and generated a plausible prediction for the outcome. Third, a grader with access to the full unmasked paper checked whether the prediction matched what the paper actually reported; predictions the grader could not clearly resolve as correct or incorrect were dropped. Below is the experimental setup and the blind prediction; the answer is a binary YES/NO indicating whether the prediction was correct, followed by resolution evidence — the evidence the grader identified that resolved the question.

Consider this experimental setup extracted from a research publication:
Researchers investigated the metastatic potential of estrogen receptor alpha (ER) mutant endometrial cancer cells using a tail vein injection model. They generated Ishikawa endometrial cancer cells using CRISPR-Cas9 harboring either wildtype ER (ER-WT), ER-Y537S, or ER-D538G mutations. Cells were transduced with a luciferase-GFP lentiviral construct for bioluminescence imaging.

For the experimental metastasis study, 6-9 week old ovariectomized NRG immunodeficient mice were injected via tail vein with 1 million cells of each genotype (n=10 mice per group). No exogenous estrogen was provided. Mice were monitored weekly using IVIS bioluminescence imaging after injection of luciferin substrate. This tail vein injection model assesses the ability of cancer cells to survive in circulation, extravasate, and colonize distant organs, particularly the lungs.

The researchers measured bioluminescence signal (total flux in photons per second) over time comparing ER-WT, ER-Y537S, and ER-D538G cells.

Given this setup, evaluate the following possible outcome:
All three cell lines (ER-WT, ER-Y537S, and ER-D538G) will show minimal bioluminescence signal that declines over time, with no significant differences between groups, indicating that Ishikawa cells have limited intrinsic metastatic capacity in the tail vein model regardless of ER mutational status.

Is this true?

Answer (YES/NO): NO